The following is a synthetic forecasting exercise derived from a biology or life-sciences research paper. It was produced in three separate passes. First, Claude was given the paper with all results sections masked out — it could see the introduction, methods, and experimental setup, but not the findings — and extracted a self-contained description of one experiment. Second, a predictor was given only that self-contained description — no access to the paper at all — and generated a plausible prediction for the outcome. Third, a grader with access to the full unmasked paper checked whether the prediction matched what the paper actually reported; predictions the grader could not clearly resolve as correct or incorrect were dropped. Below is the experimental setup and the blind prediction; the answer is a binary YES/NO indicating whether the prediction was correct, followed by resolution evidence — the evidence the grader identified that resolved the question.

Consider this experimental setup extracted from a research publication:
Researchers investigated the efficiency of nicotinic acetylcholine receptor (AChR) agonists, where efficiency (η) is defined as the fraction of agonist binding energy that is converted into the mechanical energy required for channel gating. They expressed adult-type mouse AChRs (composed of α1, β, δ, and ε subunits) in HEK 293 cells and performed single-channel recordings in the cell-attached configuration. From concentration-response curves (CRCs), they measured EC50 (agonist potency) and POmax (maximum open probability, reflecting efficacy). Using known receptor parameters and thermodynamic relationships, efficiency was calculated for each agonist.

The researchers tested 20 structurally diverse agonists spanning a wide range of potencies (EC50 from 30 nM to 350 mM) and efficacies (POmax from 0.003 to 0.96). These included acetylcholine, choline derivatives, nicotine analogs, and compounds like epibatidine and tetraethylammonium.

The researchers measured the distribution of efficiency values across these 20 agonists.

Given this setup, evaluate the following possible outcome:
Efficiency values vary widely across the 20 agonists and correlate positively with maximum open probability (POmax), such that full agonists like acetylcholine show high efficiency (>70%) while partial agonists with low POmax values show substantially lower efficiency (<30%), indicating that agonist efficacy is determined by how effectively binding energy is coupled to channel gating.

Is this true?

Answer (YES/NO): NO